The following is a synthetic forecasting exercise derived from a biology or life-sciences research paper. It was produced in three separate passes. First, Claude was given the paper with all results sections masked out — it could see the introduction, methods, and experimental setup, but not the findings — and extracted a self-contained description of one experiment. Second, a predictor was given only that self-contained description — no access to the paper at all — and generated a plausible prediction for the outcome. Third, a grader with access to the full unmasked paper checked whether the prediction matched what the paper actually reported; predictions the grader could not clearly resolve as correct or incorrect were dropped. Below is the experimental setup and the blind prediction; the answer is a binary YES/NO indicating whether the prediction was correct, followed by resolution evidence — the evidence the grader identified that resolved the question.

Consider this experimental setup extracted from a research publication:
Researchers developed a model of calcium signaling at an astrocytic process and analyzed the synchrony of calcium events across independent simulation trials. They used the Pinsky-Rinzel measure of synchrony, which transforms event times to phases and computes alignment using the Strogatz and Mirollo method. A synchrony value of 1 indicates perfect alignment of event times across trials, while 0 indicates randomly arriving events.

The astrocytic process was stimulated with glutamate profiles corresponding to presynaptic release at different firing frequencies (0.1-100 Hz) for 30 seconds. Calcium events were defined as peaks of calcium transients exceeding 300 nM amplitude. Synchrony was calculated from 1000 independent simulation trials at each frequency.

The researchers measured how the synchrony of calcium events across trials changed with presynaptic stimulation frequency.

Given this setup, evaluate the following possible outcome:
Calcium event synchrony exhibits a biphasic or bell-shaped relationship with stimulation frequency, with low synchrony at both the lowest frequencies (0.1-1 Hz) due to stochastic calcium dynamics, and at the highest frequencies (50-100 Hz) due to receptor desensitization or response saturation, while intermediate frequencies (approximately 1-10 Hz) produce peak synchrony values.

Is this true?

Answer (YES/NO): NO